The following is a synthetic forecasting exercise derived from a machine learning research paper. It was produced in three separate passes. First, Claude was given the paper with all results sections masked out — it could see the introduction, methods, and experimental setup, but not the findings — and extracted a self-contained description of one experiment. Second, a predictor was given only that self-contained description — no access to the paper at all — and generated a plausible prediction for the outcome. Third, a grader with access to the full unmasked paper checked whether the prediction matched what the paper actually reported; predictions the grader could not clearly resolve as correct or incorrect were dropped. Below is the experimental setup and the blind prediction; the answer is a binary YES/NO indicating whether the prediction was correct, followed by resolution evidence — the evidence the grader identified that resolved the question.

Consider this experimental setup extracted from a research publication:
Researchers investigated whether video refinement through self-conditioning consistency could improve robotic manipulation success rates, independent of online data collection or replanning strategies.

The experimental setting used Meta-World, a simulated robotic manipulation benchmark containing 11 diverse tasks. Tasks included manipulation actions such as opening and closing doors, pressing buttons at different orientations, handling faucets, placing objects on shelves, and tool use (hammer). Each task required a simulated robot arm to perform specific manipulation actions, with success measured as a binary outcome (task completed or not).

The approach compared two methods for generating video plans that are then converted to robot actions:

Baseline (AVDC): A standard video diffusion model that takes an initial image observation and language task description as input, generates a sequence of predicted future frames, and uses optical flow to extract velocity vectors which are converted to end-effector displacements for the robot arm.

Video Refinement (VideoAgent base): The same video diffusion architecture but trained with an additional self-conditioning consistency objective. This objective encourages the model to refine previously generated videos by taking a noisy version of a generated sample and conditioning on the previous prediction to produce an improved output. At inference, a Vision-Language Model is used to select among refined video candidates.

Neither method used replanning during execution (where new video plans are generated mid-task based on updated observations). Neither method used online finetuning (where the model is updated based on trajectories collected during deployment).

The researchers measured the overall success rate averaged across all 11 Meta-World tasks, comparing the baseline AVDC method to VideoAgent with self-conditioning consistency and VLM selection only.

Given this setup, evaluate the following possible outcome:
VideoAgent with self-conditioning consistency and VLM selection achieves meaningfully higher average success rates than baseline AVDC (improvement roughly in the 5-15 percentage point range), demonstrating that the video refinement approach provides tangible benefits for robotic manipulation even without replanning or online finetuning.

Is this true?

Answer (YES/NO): NO